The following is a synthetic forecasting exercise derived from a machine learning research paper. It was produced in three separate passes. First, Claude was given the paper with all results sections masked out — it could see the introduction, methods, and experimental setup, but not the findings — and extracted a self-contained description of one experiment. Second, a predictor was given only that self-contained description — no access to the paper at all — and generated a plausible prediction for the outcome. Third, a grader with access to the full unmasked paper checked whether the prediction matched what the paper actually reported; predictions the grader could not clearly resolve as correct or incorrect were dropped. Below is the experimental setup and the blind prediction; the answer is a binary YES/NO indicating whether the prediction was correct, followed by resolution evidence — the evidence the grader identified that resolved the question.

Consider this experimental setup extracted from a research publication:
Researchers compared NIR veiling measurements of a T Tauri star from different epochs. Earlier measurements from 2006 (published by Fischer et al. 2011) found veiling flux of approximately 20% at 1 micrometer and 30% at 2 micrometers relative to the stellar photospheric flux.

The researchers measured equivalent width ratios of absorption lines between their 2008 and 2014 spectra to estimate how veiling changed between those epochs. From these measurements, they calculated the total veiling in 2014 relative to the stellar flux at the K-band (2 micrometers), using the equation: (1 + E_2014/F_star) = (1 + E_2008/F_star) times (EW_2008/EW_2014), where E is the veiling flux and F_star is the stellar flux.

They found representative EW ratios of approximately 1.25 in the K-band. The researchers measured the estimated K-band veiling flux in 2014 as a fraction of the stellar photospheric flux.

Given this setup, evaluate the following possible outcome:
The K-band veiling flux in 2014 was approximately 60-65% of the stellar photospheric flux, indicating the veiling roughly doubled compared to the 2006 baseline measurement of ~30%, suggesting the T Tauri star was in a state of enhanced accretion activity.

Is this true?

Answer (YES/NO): YES